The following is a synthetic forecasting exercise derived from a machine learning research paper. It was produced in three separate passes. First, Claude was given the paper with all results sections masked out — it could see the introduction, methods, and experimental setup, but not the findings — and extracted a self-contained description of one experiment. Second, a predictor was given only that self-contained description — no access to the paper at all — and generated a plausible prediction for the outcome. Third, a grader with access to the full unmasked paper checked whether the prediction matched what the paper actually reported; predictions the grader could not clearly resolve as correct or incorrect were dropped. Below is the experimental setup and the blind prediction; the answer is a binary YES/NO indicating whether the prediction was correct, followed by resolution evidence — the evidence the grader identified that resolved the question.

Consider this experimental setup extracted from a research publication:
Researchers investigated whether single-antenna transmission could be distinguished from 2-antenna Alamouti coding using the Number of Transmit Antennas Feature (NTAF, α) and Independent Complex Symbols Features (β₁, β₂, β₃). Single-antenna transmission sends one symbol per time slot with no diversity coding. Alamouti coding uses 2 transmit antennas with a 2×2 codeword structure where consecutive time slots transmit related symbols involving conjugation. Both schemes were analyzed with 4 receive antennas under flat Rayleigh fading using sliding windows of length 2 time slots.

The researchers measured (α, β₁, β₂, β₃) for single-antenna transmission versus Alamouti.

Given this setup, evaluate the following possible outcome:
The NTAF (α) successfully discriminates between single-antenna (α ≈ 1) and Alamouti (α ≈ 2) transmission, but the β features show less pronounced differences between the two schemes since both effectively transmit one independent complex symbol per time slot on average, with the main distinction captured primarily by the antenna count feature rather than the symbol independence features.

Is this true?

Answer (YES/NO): NO